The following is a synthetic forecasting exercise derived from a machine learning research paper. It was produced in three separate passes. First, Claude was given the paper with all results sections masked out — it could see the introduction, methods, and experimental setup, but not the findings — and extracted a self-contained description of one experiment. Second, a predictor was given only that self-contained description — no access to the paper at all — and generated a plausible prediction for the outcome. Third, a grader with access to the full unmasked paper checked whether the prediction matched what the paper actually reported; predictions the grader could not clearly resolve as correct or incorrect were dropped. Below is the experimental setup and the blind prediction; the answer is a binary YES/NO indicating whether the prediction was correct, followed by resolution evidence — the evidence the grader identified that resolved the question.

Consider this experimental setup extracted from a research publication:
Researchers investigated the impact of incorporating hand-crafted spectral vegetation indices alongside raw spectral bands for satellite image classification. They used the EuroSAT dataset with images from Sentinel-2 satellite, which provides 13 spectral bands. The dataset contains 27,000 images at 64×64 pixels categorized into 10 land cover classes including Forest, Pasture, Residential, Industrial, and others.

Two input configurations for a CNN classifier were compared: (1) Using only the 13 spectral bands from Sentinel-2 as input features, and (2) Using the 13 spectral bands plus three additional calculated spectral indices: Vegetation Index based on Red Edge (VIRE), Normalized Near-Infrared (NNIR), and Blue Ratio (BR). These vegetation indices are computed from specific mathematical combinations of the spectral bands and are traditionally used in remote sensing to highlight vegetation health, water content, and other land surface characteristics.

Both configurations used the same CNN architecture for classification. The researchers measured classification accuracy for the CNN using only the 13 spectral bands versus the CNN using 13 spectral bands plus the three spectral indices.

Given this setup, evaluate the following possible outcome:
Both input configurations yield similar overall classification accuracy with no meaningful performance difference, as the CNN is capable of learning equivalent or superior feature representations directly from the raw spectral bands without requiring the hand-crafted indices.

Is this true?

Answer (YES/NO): NO